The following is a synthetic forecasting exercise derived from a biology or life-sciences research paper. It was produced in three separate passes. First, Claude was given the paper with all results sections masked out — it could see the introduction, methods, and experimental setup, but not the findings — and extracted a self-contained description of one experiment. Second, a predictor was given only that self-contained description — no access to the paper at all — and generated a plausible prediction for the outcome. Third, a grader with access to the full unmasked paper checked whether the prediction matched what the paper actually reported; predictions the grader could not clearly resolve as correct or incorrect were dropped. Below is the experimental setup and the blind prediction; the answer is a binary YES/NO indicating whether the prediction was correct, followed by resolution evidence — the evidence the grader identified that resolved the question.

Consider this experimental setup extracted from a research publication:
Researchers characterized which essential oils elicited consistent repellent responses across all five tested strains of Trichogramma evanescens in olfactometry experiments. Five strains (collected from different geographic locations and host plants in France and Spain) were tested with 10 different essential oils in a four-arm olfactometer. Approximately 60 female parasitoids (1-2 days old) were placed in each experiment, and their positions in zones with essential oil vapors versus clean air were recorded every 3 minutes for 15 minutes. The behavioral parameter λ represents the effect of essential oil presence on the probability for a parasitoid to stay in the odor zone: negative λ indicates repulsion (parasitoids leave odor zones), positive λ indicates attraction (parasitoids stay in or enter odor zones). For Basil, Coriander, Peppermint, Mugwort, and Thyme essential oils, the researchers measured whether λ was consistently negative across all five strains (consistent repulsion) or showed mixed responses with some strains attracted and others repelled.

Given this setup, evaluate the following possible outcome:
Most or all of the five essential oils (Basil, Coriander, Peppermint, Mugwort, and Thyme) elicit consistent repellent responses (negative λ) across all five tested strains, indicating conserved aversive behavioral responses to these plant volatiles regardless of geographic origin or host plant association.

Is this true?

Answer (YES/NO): YES